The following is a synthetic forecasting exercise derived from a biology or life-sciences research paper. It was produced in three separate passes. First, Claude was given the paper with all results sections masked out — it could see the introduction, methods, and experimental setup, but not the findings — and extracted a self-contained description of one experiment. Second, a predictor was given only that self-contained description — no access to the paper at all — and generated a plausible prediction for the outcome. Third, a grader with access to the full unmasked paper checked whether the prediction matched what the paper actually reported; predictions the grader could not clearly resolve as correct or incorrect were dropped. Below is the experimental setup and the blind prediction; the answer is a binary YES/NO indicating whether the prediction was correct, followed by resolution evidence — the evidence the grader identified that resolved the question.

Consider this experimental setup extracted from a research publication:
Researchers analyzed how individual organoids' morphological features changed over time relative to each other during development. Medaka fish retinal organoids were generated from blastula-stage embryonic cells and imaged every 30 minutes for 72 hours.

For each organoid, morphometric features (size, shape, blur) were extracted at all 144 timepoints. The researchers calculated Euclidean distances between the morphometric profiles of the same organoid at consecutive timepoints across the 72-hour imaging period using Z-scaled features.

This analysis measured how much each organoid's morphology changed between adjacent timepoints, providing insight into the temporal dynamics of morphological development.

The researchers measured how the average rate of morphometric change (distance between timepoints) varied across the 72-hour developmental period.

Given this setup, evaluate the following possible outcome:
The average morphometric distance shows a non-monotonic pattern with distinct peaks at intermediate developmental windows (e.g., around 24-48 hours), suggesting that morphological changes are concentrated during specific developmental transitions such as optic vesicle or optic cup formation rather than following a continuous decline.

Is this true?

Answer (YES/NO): NO